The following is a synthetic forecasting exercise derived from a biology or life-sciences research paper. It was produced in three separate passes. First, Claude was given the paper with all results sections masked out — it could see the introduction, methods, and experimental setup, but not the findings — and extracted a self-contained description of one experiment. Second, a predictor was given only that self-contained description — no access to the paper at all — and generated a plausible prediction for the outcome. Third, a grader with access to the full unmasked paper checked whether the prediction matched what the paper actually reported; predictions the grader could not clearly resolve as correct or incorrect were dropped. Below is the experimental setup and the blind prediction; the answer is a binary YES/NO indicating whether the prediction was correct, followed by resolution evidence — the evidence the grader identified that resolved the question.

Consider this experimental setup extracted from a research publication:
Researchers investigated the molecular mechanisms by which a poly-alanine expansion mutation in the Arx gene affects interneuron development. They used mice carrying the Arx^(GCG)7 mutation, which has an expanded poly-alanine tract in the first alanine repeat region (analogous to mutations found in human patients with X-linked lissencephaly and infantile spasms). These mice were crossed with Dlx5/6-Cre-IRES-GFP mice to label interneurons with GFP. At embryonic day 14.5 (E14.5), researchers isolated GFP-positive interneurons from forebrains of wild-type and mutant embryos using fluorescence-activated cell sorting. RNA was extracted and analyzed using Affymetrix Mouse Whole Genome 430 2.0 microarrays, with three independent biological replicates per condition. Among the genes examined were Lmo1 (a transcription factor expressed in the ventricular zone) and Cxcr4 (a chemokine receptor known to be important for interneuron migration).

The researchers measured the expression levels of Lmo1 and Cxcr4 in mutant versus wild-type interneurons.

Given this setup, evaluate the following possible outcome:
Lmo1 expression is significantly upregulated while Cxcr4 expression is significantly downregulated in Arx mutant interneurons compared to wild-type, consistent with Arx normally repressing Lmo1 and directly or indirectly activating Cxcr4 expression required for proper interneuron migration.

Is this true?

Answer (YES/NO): YES